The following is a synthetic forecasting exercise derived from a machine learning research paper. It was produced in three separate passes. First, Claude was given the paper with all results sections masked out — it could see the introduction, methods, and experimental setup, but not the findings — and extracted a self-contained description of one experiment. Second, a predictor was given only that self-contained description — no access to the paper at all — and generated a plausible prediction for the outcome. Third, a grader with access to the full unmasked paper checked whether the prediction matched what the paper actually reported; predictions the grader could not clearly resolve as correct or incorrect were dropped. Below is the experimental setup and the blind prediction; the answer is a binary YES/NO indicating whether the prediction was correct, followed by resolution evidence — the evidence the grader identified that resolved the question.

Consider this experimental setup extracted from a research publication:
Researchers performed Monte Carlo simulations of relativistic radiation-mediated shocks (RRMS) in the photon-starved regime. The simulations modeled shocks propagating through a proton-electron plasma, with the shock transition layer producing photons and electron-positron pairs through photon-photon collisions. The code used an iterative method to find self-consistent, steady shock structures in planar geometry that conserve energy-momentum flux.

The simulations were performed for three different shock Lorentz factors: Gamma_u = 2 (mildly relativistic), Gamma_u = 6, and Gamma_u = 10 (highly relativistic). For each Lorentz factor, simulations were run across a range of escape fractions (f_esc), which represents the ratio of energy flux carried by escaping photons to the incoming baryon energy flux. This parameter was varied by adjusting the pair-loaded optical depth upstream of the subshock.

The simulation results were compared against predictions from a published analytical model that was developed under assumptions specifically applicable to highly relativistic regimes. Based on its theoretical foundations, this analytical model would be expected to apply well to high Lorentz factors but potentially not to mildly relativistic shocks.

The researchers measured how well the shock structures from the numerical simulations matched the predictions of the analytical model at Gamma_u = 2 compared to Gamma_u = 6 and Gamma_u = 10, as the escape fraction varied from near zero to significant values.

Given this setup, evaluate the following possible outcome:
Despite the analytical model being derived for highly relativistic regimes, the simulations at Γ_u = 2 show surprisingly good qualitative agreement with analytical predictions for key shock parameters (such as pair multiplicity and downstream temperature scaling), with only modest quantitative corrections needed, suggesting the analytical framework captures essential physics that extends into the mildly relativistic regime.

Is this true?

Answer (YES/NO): NO